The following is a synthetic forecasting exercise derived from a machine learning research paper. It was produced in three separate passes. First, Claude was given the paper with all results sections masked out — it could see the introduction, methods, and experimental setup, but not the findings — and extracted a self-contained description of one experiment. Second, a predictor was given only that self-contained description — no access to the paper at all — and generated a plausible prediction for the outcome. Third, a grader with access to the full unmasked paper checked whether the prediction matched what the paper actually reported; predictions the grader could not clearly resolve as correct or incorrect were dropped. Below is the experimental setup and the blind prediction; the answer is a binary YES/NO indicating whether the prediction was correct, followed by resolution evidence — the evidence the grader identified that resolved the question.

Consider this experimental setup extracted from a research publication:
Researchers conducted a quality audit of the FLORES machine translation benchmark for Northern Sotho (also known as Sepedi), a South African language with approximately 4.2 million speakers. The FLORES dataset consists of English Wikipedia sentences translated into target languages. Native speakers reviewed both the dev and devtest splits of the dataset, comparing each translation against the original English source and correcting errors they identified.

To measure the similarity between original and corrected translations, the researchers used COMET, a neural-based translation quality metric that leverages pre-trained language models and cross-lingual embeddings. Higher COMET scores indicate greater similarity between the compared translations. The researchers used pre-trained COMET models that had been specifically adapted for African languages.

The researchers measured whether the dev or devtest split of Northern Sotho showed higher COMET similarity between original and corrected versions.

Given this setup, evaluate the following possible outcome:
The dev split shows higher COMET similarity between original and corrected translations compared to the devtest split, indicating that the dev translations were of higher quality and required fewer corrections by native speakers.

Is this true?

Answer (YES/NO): NO